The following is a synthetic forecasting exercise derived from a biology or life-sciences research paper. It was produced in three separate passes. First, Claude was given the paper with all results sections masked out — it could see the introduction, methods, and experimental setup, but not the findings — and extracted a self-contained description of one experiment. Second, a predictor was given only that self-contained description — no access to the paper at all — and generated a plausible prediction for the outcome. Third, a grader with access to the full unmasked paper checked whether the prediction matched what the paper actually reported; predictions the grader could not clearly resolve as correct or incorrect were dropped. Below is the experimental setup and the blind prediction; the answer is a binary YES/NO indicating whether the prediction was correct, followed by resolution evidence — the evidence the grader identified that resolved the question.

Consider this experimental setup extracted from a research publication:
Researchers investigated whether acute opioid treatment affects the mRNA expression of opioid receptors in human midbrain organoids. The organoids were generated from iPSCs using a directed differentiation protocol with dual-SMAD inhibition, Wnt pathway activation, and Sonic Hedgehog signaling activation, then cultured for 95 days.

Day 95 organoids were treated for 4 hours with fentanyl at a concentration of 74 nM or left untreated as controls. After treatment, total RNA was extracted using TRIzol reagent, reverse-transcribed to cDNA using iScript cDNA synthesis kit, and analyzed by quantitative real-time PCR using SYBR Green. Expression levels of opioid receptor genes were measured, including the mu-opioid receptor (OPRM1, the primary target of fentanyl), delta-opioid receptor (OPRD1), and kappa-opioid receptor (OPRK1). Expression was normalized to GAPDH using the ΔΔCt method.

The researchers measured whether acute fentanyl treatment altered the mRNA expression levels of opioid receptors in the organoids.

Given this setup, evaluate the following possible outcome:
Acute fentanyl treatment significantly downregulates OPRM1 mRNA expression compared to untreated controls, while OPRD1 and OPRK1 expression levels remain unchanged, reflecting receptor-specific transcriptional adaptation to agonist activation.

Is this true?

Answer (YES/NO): NO